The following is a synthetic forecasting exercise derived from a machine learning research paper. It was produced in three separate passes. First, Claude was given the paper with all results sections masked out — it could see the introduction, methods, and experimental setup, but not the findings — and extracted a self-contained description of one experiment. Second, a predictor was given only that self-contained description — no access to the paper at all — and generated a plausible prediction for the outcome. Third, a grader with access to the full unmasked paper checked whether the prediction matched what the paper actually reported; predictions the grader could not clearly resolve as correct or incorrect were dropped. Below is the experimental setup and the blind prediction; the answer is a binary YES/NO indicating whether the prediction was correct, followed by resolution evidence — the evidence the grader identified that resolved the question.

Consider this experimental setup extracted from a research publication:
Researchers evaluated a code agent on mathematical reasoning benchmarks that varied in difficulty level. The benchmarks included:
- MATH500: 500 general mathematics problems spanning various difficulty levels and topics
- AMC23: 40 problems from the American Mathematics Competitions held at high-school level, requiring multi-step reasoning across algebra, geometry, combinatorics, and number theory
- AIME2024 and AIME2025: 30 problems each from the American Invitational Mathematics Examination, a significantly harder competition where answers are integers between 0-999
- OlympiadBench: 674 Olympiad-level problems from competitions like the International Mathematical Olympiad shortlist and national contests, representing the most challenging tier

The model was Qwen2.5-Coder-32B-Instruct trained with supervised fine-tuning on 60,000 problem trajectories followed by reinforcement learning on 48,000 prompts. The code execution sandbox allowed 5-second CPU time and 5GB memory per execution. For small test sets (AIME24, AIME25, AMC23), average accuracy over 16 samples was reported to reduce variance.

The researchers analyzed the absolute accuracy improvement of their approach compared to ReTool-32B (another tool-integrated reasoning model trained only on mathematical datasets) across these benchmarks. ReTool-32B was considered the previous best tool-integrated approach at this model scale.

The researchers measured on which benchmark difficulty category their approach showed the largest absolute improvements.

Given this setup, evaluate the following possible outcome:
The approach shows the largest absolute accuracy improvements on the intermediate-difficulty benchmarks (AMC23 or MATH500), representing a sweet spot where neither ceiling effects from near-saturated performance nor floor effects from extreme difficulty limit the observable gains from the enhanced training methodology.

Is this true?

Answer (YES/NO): NO